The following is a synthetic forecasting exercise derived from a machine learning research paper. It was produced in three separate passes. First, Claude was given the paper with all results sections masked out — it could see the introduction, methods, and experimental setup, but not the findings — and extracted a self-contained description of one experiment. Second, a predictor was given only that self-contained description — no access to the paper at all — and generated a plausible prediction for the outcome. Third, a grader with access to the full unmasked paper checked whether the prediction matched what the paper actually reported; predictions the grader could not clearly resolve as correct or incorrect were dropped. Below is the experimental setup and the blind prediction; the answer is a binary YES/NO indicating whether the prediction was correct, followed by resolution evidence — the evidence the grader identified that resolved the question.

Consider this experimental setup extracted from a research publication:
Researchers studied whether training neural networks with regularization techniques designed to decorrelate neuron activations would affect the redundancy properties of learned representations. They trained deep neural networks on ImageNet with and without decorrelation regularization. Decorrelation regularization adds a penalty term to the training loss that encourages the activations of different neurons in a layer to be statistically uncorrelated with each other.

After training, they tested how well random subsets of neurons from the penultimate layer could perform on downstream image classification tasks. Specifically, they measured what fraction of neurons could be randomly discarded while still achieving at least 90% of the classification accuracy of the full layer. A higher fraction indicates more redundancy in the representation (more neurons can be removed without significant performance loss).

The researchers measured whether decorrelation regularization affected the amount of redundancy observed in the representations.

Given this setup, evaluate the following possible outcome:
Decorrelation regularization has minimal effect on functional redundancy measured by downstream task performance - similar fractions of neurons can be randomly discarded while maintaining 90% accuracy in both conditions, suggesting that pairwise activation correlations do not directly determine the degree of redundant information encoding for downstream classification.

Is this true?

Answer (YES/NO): YES